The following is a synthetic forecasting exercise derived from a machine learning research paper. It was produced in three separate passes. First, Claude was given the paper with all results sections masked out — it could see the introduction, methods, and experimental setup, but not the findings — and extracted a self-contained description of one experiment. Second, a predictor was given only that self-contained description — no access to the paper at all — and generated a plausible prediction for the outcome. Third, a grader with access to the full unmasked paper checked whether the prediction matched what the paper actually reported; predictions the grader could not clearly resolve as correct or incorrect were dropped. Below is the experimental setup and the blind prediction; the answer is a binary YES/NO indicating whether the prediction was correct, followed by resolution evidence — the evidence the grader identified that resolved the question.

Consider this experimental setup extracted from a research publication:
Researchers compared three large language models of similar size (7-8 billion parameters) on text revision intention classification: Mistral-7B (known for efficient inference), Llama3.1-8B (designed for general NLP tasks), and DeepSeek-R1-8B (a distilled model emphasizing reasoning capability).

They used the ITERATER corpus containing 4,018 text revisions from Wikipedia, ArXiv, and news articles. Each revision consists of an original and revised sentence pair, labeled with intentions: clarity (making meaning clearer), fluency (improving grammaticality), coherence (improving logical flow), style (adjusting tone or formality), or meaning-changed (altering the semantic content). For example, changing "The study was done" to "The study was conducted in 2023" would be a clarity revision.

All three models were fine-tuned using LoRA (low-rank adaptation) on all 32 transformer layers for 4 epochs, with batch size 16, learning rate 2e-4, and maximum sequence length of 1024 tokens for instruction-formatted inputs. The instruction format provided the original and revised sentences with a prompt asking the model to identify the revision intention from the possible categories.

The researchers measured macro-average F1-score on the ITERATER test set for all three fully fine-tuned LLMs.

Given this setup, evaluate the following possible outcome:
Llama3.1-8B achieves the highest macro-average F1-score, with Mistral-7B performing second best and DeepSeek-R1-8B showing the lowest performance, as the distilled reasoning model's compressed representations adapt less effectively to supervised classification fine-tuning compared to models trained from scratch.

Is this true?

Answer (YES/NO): NO